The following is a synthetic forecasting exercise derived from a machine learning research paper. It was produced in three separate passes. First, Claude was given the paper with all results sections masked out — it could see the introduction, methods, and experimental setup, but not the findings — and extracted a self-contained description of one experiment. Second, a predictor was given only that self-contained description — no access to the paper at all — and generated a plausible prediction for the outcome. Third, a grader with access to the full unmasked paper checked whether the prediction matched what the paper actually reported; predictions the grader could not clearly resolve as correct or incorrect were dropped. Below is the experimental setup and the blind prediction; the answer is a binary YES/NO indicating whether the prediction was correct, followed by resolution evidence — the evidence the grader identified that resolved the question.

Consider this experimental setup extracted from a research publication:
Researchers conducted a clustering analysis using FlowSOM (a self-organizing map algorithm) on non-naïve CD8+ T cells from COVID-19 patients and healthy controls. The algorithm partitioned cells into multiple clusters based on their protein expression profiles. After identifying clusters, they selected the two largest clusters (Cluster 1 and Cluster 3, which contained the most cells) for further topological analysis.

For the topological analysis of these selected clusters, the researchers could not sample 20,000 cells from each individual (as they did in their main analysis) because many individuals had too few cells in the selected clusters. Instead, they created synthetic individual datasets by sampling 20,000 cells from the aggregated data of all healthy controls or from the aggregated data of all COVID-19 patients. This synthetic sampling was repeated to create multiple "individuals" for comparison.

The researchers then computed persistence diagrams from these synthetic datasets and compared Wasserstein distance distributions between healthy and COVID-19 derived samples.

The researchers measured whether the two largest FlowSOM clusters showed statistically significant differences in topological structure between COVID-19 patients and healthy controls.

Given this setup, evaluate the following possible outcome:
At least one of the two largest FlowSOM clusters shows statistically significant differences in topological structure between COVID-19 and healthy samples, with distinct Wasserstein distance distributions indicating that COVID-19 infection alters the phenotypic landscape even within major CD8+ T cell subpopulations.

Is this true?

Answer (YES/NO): YES